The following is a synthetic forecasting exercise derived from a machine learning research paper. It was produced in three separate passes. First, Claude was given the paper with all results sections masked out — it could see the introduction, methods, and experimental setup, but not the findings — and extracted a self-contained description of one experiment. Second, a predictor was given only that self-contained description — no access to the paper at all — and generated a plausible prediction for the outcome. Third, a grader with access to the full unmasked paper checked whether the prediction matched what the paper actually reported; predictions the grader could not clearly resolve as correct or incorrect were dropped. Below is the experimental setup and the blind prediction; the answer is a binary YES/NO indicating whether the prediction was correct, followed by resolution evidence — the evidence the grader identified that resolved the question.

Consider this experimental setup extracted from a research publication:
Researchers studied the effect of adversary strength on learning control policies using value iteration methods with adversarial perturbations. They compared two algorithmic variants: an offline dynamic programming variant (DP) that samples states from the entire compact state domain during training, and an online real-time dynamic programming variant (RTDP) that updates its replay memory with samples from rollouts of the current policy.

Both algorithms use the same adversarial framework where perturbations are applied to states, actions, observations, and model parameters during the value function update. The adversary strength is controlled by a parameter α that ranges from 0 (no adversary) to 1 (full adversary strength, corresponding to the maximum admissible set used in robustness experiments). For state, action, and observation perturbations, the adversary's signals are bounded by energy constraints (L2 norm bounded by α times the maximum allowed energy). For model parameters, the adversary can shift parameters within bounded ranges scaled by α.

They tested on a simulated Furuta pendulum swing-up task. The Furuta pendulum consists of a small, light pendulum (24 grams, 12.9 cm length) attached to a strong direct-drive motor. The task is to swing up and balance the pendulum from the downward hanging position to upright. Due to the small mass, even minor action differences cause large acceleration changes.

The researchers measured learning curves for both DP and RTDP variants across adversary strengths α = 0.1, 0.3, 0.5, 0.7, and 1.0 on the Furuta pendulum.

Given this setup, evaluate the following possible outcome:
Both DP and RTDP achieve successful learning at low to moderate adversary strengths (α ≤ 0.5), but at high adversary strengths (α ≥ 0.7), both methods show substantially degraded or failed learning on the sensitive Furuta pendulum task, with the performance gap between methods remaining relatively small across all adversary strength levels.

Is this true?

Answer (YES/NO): NO